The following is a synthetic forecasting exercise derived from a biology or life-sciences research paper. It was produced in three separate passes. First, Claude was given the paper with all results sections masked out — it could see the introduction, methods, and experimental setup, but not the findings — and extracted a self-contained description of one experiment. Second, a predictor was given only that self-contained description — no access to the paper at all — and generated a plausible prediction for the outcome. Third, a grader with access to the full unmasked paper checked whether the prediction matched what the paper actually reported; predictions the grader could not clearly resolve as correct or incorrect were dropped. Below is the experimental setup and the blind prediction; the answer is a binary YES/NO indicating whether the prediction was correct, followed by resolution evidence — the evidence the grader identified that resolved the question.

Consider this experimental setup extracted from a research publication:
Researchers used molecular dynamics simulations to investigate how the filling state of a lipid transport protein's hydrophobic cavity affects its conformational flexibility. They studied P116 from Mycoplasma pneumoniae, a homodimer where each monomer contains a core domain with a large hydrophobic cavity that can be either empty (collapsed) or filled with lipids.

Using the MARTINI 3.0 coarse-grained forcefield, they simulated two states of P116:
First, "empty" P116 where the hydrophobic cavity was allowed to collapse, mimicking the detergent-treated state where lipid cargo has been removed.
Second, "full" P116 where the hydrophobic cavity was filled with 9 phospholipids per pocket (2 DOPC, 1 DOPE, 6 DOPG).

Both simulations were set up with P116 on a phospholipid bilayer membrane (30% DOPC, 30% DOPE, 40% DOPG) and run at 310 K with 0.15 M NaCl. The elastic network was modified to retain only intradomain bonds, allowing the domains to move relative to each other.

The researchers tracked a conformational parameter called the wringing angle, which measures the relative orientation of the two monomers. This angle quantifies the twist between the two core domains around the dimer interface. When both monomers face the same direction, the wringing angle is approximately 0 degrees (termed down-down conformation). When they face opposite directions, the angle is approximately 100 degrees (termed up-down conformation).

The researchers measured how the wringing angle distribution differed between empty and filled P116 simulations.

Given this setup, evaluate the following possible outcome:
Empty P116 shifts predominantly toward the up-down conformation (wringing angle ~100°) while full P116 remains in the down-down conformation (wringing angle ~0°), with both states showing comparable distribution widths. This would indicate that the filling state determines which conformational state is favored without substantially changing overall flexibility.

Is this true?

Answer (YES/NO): NO